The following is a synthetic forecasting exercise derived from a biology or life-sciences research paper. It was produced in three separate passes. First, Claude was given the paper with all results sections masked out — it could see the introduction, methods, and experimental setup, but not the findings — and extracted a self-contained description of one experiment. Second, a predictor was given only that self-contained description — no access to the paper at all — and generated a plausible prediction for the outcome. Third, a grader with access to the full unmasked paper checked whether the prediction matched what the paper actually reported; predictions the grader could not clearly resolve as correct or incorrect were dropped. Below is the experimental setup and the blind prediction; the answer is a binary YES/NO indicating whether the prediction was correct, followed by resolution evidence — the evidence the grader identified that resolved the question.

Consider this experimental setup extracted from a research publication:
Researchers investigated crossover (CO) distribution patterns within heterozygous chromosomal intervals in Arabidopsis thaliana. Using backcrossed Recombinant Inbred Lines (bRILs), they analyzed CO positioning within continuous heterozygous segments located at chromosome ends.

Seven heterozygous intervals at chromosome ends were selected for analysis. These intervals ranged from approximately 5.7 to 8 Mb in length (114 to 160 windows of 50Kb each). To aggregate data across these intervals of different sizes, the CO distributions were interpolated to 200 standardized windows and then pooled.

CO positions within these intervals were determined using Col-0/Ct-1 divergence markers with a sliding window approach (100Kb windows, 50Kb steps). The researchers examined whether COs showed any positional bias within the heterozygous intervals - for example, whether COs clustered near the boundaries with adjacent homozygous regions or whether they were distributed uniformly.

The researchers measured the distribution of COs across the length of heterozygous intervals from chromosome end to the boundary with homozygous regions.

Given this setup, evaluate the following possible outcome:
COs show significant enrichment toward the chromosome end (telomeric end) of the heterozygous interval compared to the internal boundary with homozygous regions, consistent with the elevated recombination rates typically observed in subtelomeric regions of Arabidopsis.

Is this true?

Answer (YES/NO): NO